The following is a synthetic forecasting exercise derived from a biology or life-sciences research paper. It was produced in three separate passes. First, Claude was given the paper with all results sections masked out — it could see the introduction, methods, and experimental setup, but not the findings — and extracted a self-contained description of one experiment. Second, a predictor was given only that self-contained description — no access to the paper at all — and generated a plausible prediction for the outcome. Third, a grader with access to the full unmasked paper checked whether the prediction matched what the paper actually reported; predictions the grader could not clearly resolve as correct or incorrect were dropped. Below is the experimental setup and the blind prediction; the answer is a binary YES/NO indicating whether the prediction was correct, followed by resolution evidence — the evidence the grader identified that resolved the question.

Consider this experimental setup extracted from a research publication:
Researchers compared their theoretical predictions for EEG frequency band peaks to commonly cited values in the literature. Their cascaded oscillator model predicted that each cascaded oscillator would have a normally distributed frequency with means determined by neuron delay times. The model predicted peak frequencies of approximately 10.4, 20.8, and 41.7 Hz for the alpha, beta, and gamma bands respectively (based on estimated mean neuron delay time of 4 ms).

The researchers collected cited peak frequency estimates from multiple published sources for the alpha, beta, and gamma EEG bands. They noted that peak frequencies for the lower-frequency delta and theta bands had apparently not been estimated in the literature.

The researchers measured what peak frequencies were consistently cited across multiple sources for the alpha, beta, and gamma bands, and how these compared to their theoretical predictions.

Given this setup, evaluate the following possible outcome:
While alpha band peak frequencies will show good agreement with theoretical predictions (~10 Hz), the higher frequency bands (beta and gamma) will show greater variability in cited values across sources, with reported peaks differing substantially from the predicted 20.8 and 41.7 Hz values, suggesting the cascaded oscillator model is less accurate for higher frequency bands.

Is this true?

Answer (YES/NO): NO